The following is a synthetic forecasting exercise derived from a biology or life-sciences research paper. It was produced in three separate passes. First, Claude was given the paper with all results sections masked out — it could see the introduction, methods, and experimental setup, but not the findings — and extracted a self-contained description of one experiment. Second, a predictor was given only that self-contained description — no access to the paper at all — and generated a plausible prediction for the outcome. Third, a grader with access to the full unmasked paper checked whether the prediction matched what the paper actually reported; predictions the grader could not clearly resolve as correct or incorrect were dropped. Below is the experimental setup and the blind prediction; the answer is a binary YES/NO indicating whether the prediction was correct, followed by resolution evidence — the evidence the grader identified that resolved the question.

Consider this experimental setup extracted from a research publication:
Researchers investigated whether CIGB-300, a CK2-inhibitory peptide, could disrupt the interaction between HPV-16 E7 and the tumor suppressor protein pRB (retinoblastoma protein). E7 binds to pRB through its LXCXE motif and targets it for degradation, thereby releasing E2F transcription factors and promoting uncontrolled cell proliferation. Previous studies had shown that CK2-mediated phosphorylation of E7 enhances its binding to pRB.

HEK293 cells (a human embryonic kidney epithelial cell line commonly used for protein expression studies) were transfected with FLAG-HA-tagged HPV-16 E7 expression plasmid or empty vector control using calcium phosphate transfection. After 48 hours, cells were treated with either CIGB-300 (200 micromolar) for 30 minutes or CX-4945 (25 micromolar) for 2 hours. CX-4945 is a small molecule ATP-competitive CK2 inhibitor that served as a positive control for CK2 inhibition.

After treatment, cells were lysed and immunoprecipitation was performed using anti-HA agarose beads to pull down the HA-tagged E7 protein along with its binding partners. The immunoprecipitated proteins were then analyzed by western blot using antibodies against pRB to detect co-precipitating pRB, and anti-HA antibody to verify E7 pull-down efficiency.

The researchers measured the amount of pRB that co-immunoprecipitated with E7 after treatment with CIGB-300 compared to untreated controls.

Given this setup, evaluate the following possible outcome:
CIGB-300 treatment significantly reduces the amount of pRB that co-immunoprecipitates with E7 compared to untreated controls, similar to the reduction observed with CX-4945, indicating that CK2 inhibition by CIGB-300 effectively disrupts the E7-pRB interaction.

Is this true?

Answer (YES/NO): YES